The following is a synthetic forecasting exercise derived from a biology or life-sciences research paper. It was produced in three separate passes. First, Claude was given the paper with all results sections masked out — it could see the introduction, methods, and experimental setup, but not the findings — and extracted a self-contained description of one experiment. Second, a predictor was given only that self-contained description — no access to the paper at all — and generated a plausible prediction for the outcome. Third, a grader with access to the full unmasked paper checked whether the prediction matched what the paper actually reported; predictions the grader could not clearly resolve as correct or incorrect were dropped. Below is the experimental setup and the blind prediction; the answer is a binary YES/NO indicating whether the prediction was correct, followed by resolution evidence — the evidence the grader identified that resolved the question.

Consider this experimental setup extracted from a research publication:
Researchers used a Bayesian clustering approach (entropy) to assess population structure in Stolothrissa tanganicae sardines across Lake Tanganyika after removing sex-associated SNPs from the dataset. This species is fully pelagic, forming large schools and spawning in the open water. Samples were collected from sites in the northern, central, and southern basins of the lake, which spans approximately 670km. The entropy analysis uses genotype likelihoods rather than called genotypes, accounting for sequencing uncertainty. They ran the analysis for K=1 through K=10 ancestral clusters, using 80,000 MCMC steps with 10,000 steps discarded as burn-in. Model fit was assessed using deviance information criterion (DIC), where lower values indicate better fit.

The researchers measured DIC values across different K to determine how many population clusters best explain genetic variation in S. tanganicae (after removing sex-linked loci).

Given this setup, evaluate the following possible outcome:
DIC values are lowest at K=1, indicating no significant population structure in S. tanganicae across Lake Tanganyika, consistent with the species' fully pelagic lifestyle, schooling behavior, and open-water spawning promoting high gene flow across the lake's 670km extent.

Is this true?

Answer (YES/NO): YES